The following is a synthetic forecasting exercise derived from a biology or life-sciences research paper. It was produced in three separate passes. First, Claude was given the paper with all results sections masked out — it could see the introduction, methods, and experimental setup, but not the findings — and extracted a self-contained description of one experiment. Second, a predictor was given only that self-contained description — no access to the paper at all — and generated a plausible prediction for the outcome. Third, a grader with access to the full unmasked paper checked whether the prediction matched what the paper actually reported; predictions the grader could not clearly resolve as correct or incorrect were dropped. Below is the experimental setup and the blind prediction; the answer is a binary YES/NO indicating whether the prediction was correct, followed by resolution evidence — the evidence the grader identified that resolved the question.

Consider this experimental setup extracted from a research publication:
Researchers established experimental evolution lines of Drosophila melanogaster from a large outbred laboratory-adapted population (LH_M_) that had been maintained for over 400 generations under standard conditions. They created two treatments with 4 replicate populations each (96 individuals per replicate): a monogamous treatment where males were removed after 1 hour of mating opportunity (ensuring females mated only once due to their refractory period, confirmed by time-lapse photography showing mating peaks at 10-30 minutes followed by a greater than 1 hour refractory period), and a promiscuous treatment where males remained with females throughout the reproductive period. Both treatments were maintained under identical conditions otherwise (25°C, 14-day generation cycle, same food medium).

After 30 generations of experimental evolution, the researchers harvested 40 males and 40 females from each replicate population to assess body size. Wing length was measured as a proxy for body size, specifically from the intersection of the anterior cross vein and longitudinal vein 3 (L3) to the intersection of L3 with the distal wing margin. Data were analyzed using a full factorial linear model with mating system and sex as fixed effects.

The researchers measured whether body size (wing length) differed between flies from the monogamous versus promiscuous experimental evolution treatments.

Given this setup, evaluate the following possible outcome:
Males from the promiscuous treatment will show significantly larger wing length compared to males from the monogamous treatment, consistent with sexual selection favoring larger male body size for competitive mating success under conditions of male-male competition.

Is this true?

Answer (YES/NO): NO